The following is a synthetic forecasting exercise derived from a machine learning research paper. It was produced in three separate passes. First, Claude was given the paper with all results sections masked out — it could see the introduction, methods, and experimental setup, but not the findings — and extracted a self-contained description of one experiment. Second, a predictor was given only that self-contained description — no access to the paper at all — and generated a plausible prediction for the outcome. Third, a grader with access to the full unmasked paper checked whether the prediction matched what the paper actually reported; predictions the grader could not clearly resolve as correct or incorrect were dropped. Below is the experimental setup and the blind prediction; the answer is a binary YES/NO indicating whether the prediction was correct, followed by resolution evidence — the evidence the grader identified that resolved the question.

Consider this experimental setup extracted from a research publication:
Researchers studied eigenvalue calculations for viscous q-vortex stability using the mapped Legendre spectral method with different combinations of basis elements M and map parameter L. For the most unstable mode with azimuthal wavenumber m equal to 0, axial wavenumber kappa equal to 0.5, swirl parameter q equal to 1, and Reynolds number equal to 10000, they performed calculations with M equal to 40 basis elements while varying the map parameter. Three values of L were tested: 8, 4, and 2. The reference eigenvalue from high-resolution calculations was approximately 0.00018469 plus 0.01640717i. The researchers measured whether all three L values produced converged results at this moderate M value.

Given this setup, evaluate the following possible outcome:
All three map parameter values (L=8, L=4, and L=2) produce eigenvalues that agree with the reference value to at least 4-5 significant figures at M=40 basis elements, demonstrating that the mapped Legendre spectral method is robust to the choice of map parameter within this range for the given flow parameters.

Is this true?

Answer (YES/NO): NO